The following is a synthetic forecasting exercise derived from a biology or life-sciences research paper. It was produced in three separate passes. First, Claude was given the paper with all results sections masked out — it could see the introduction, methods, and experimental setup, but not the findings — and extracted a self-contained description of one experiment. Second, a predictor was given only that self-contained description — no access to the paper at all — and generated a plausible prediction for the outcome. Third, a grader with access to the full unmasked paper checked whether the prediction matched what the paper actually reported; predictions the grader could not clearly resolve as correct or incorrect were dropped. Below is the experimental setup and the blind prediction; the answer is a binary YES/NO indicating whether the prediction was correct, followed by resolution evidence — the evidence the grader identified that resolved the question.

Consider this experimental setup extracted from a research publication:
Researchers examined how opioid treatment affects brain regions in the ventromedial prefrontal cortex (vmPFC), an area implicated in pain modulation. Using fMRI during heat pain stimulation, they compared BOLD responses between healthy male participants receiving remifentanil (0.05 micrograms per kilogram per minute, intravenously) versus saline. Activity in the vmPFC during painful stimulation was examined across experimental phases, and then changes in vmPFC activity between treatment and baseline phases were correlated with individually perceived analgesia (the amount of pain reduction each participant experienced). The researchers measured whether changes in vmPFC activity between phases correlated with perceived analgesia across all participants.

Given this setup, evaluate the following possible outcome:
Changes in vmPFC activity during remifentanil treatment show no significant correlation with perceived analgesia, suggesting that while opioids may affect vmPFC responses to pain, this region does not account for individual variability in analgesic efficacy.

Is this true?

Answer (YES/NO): NO